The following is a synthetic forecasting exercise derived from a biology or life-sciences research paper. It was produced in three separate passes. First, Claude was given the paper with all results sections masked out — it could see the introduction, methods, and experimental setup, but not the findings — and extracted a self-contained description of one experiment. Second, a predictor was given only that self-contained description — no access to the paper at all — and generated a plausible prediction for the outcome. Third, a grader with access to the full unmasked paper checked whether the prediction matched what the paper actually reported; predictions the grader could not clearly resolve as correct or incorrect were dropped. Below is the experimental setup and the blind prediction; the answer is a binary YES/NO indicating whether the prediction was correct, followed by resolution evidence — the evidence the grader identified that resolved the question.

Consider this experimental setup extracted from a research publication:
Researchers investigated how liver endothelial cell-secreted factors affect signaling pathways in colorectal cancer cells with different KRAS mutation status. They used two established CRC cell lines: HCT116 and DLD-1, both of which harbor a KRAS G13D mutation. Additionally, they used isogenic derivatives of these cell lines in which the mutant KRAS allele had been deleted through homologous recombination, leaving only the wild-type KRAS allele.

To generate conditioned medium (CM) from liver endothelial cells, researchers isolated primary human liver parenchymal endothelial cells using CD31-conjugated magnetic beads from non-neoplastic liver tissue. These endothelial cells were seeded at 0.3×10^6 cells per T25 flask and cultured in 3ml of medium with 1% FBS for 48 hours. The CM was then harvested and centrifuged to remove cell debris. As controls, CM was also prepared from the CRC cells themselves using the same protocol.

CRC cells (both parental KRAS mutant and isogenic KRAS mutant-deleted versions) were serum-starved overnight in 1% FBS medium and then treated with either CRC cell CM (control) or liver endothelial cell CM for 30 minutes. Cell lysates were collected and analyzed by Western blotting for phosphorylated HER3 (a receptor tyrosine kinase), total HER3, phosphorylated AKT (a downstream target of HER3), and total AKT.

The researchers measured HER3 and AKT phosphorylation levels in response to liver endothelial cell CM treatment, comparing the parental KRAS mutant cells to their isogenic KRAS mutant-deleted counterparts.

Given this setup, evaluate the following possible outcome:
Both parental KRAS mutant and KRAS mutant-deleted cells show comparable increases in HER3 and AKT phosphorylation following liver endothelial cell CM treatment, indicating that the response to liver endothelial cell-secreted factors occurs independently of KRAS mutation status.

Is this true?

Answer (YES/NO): YES